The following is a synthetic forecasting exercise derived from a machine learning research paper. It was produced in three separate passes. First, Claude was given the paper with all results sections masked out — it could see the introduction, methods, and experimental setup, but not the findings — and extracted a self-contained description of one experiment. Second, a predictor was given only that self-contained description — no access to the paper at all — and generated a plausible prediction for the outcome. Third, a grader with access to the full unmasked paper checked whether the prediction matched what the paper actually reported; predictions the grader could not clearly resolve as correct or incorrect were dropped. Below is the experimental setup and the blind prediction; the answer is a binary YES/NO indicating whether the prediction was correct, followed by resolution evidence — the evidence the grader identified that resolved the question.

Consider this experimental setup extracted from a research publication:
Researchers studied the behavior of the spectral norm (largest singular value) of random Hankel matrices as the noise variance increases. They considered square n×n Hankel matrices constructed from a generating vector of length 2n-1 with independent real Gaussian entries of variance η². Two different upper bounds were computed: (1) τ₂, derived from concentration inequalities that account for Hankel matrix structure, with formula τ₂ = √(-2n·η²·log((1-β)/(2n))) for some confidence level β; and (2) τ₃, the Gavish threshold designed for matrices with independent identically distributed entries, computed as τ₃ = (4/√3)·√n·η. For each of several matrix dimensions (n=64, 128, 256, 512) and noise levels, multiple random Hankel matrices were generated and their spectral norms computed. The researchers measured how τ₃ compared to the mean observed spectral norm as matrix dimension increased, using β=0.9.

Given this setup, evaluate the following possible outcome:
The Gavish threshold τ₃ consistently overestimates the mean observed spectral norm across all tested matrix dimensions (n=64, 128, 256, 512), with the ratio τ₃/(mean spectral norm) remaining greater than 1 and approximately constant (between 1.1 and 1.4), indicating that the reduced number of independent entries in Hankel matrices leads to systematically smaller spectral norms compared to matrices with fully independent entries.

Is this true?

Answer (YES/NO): NO